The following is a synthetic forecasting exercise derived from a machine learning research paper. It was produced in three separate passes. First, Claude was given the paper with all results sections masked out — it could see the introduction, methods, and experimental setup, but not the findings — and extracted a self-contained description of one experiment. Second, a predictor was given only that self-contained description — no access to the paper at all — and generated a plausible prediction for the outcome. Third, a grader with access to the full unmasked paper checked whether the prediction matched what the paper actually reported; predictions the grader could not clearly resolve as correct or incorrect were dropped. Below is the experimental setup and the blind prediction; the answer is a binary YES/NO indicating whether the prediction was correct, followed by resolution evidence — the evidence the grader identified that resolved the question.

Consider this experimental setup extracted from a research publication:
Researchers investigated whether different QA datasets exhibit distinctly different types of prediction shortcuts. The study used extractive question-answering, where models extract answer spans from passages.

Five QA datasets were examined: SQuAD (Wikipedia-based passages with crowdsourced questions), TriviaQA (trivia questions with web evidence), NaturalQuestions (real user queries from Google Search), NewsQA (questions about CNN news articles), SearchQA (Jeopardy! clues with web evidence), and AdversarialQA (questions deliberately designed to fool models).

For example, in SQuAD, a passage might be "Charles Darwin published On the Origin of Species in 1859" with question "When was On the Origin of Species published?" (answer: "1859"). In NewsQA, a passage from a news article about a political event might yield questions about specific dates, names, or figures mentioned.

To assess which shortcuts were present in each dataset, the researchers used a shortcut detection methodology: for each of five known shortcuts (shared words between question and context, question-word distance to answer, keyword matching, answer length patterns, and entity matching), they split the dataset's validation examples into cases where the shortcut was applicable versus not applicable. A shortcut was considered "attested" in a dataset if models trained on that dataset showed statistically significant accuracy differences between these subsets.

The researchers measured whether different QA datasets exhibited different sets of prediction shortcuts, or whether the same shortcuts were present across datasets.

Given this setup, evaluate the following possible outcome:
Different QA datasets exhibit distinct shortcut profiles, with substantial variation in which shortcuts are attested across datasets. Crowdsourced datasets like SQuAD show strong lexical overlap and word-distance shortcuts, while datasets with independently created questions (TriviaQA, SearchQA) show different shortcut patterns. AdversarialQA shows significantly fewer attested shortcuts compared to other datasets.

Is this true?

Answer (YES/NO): NO